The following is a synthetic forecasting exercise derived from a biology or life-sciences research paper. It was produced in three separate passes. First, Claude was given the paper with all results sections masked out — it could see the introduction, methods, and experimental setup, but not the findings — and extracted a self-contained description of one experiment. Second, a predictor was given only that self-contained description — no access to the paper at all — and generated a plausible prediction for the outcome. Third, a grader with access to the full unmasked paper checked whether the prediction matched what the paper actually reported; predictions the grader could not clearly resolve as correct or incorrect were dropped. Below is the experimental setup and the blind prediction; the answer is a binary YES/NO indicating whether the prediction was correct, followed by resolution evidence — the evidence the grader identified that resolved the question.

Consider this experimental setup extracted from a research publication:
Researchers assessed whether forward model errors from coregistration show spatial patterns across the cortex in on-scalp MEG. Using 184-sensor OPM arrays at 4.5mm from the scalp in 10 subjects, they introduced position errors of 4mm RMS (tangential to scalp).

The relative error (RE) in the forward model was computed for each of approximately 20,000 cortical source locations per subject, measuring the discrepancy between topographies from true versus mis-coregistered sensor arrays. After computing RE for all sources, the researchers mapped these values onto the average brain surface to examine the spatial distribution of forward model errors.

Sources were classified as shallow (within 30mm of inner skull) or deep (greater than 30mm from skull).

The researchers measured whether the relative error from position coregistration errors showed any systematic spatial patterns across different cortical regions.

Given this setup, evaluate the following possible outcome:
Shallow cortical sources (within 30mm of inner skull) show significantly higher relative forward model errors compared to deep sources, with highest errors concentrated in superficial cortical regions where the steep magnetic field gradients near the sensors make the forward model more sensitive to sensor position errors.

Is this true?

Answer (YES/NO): YES